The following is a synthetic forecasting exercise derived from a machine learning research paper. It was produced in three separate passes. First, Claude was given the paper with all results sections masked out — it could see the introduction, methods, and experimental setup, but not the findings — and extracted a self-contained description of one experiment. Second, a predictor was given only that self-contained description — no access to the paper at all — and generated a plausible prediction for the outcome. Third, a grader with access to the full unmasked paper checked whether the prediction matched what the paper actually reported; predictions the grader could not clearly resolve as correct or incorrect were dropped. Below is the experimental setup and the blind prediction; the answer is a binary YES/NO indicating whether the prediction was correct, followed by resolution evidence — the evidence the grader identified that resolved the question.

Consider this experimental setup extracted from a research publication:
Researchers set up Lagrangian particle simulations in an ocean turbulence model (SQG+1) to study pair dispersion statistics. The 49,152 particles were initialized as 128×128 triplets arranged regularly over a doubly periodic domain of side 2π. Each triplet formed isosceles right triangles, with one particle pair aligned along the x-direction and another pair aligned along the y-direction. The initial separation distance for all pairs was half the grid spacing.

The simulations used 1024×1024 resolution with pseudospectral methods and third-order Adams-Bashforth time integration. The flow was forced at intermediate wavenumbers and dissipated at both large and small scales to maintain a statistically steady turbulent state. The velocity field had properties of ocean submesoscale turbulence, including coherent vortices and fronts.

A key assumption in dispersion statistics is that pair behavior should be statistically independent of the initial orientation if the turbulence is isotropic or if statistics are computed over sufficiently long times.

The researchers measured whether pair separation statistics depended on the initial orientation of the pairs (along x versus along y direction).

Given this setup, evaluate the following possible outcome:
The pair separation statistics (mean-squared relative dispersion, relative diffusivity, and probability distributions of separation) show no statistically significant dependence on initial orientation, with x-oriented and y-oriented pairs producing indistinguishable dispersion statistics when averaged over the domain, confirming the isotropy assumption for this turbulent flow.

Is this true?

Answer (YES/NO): YES